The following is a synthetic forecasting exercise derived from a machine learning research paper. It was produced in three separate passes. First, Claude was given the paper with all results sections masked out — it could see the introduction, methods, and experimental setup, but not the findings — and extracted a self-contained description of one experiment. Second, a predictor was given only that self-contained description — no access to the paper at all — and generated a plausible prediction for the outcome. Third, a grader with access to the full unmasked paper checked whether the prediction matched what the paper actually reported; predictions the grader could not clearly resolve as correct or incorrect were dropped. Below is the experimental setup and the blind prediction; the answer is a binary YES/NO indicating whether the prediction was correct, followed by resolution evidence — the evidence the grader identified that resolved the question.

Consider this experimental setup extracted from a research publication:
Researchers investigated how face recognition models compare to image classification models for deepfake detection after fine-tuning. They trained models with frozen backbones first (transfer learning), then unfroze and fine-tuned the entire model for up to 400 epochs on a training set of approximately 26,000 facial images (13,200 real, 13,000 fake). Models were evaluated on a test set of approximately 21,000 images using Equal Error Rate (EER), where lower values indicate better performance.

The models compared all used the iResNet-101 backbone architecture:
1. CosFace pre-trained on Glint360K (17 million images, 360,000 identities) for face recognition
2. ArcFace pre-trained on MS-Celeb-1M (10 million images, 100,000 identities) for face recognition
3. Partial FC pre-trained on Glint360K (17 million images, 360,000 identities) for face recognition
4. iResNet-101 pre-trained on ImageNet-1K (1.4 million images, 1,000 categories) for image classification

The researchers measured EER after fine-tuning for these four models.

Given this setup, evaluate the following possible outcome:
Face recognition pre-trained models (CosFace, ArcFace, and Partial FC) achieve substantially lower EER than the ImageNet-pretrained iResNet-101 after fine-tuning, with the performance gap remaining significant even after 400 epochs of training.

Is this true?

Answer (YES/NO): NO